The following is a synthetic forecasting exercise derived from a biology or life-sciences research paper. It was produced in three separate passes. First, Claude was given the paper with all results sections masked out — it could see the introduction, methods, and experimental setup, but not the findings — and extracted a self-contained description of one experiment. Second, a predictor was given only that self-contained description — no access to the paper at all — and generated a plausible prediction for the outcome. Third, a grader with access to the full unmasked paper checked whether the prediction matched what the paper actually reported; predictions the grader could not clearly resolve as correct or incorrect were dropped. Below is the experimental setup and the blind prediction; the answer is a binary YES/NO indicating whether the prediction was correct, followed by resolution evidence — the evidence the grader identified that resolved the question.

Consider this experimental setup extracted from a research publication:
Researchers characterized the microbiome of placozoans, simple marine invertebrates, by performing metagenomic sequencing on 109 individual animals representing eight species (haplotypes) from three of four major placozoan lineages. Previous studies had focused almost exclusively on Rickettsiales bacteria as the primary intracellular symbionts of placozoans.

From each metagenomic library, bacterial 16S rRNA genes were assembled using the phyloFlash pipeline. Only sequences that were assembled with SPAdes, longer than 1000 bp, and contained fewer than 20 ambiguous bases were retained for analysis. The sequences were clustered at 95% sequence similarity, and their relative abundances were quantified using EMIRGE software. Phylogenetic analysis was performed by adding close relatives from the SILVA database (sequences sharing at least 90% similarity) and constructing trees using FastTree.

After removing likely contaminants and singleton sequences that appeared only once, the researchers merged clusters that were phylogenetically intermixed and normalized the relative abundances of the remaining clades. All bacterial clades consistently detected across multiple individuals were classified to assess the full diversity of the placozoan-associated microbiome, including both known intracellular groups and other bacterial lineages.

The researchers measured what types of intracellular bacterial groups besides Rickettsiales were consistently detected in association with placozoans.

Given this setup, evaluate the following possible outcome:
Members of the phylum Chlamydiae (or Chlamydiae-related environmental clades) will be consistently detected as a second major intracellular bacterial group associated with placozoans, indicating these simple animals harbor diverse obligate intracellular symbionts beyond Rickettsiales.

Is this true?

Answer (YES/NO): NO